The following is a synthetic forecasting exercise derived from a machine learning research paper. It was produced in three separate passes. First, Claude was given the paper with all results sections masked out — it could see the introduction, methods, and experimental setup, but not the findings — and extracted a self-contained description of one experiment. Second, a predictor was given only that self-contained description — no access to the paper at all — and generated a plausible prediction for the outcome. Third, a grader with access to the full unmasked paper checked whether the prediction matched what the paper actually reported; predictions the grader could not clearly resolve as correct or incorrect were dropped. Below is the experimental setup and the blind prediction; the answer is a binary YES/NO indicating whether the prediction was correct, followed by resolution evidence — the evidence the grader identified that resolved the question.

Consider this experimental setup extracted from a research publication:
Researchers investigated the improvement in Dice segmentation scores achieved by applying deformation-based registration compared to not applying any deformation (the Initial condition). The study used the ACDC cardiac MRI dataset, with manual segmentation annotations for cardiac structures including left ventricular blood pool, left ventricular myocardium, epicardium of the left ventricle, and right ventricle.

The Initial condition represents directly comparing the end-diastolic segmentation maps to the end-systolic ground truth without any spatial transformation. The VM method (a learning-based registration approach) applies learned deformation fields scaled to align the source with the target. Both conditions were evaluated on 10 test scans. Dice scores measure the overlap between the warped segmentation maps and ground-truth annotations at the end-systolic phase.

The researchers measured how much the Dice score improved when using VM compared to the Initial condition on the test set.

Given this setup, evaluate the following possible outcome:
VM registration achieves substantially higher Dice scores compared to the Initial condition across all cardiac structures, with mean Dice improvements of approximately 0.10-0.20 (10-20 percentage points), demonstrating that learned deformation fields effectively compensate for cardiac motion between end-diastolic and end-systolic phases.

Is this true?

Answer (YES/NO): YES